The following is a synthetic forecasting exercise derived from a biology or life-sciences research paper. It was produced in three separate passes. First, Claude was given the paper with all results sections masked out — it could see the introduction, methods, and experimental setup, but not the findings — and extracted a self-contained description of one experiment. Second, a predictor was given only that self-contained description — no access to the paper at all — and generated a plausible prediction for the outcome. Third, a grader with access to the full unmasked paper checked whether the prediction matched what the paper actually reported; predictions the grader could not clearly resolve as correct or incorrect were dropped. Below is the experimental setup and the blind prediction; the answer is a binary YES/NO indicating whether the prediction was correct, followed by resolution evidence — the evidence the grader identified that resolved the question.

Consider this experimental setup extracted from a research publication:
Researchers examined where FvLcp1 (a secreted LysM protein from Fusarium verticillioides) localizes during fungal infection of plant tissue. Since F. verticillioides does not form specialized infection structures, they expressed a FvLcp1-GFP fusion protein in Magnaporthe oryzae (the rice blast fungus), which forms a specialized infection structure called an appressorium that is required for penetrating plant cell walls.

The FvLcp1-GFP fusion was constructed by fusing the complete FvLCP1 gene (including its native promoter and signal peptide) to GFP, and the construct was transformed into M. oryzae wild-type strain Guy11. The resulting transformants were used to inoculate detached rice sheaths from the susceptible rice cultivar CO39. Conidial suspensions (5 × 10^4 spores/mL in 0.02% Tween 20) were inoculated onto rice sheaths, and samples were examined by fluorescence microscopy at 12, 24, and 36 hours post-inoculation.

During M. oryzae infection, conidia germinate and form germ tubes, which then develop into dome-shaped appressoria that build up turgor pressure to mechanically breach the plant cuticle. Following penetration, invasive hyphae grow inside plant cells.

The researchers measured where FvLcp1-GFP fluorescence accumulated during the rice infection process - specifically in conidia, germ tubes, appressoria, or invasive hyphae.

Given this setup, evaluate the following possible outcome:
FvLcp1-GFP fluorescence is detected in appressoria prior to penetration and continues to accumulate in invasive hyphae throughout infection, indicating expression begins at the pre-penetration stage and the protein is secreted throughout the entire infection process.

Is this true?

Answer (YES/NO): NO